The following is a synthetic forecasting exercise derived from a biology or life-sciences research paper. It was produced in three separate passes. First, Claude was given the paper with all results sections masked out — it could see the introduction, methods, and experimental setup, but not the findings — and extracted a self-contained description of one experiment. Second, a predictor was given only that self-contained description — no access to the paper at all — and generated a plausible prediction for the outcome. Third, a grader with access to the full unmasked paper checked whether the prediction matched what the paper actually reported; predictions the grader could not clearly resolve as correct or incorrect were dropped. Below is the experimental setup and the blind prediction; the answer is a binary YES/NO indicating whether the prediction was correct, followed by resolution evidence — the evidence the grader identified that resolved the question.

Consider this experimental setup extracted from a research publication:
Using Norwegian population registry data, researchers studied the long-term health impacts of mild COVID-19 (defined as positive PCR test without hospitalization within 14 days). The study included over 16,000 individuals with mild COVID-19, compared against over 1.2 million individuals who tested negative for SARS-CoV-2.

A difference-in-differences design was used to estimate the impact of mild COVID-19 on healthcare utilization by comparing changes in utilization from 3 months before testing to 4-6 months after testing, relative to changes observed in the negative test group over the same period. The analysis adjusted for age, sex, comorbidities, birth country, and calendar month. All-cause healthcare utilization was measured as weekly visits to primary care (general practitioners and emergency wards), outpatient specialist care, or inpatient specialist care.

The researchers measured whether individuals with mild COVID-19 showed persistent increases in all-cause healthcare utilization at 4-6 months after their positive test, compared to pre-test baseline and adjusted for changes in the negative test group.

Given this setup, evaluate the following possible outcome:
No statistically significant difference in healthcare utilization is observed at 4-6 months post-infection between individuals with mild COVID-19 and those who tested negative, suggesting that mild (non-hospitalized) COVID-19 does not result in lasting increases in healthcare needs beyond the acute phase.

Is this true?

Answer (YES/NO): YES